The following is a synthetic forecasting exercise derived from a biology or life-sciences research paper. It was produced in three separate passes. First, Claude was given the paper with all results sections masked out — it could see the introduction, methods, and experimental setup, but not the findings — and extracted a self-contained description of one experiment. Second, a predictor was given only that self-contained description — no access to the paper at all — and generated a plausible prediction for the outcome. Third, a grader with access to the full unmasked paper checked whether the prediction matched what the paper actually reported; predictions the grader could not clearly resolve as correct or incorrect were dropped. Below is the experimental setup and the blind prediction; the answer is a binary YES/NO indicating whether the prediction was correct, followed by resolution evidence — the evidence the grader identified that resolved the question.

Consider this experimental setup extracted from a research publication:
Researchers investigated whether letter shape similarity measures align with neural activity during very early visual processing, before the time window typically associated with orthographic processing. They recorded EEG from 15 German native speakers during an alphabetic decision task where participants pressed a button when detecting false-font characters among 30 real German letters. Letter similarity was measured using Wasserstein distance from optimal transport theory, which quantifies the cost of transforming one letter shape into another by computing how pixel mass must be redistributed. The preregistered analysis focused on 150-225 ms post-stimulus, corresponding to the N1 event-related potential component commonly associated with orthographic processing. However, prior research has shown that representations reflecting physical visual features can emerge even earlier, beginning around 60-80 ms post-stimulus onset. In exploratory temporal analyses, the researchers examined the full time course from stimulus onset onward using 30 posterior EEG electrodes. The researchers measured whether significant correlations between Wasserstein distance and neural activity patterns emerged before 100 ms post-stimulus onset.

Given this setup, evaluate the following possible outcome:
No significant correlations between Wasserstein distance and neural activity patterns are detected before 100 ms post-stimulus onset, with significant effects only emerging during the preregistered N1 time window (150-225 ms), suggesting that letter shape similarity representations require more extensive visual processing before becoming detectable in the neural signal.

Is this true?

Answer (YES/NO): NO